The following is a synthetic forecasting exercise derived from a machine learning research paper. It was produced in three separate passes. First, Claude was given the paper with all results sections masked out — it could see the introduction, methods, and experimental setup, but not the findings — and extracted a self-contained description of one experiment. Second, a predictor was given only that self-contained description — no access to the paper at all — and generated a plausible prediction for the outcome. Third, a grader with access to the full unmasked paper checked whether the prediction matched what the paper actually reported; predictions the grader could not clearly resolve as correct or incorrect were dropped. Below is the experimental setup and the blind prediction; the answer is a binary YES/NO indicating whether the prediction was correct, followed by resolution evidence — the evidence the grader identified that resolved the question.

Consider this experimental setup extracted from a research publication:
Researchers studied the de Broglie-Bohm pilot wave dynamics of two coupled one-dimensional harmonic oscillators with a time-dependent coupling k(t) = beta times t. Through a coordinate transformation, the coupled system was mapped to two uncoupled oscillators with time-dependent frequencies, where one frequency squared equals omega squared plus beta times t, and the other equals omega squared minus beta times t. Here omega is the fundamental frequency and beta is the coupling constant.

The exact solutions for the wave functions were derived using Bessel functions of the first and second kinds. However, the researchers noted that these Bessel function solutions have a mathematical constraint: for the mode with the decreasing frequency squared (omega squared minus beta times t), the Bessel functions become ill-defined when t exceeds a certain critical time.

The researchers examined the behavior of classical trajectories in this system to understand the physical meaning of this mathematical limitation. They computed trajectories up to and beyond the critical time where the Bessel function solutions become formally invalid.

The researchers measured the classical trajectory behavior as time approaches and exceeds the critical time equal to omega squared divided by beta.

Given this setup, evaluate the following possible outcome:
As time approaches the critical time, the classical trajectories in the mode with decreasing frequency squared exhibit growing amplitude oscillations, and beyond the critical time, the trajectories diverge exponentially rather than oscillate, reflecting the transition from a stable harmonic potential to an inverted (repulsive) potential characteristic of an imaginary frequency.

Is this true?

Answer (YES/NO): NO